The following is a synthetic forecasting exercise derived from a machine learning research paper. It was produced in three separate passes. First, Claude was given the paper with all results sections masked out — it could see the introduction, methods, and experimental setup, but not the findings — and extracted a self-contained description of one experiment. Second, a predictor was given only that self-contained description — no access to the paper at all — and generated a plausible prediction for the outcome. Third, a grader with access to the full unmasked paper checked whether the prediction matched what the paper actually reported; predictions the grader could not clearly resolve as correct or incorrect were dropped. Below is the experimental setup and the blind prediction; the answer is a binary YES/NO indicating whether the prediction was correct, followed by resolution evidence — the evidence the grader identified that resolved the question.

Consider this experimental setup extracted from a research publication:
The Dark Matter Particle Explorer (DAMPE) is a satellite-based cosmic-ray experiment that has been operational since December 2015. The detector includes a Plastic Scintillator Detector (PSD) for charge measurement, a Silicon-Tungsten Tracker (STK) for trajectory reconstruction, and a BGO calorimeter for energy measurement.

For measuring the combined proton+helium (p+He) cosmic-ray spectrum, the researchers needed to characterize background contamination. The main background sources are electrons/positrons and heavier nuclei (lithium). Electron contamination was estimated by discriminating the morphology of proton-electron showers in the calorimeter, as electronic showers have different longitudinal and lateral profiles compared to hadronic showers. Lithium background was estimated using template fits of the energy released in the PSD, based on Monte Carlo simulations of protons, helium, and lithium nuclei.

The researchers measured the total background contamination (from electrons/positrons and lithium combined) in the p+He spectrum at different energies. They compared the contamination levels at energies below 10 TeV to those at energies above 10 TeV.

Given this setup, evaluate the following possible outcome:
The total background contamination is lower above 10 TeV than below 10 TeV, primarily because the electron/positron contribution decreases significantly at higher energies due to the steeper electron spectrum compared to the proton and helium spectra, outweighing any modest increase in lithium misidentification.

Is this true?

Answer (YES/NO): NO